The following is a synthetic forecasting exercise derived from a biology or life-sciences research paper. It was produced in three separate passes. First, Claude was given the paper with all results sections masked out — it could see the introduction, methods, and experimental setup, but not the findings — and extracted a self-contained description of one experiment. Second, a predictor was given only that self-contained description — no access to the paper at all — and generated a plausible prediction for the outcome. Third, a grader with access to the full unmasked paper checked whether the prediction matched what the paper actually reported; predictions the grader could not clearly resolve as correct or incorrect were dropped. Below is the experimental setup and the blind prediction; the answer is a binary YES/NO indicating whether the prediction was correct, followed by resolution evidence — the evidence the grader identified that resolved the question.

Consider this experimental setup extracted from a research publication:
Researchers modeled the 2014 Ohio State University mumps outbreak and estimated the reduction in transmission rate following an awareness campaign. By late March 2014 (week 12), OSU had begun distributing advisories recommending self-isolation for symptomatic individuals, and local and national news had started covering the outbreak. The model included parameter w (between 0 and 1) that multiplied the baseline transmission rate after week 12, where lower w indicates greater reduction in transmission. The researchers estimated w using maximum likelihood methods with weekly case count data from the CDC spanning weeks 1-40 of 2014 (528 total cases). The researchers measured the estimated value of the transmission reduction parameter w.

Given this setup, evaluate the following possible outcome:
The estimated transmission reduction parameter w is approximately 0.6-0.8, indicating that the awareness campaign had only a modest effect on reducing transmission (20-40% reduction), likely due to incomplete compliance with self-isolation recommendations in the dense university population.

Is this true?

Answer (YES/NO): NO